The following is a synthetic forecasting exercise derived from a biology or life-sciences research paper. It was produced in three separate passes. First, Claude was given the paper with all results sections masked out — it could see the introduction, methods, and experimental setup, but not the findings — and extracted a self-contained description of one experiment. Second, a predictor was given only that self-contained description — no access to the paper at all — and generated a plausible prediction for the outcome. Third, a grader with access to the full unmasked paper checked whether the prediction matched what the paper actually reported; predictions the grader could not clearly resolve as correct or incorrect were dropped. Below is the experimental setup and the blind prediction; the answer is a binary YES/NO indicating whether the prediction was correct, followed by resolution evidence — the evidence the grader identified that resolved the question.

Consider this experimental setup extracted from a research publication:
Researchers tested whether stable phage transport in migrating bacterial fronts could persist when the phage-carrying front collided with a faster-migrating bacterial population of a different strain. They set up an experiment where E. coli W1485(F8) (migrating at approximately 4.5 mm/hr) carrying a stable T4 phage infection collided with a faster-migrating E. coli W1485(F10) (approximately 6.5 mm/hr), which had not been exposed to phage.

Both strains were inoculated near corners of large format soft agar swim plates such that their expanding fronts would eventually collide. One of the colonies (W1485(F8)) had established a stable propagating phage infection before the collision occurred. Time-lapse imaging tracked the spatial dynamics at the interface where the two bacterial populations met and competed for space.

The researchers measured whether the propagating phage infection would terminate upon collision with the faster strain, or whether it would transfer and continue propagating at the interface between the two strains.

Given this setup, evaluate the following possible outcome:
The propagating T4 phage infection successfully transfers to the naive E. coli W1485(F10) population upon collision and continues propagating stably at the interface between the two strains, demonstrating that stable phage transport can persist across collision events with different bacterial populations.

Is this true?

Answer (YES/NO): YES